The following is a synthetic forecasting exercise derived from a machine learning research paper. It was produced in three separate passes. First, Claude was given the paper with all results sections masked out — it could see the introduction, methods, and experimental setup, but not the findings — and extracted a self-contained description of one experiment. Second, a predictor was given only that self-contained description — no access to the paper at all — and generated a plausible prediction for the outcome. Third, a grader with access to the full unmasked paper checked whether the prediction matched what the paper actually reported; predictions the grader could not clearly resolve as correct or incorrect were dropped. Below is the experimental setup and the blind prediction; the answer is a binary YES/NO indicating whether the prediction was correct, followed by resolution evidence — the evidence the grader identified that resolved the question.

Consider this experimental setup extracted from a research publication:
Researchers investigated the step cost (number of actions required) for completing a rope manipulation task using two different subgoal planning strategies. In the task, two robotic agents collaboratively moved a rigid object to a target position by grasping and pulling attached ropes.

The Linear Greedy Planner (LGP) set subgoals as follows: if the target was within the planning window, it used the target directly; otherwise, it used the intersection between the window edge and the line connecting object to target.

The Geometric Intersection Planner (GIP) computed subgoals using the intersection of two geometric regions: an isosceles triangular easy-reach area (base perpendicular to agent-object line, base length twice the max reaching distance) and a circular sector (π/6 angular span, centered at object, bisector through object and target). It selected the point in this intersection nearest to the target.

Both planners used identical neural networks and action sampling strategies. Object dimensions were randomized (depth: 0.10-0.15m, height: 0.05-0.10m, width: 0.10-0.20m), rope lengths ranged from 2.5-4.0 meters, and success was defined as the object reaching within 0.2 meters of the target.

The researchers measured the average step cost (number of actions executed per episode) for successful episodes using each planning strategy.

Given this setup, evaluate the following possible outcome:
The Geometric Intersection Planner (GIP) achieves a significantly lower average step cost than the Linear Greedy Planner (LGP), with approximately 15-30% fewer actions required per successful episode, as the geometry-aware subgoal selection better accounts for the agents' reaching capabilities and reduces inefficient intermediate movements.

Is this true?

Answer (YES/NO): YES